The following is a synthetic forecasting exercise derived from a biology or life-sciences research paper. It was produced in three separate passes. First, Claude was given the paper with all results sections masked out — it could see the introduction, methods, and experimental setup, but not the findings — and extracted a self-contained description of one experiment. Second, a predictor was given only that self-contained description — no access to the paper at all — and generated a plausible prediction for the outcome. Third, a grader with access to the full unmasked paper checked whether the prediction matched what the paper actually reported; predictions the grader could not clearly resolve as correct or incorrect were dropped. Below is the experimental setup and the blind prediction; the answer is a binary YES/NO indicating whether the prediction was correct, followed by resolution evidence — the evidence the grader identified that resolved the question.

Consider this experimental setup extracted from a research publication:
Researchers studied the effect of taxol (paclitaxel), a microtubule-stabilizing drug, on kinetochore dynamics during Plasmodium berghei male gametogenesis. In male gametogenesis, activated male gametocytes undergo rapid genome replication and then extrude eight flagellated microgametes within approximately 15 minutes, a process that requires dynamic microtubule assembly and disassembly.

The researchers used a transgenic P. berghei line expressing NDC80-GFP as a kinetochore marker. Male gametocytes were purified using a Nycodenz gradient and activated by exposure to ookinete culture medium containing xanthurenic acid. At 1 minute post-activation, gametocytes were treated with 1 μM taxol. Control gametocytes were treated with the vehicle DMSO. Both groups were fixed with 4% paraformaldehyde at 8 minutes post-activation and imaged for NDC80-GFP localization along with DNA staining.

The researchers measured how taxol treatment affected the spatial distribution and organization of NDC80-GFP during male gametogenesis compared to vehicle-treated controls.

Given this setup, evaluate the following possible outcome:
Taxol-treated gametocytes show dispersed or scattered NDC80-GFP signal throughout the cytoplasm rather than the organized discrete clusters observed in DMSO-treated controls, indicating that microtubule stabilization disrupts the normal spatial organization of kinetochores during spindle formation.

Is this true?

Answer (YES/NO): NO